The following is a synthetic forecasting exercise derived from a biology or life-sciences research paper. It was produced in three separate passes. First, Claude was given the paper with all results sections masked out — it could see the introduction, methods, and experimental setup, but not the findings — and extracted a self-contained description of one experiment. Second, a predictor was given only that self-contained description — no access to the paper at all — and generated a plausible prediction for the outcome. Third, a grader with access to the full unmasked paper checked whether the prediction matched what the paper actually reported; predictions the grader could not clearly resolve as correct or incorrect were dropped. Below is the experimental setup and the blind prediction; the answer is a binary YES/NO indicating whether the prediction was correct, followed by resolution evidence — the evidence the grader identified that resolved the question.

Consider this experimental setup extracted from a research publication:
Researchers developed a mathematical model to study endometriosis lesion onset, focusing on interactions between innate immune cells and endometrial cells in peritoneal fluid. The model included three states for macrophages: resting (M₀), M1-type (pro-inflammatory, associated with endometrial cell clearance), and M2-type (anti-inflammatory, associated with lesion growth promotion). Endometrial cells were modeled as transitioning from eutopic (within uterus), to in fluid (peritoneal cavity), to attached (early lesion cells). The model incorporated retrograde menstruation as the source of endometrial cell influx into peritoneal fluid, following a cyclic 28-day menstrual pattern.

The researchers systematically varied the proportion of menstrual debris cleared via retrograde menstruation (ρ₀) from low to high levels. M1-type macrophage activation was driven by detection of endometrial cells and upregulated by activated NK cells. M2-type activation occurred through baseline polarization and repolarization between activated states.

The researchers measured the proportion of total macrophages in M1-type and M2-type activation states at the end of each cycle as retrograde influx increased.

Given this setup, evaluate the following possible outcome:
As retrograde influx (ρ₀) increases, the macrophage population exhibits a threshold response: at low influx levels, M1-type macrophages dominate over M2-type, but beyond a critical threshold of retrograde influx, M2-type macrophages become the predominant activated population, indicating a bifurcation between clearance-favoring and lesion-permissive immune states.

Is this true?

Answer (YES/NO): NO